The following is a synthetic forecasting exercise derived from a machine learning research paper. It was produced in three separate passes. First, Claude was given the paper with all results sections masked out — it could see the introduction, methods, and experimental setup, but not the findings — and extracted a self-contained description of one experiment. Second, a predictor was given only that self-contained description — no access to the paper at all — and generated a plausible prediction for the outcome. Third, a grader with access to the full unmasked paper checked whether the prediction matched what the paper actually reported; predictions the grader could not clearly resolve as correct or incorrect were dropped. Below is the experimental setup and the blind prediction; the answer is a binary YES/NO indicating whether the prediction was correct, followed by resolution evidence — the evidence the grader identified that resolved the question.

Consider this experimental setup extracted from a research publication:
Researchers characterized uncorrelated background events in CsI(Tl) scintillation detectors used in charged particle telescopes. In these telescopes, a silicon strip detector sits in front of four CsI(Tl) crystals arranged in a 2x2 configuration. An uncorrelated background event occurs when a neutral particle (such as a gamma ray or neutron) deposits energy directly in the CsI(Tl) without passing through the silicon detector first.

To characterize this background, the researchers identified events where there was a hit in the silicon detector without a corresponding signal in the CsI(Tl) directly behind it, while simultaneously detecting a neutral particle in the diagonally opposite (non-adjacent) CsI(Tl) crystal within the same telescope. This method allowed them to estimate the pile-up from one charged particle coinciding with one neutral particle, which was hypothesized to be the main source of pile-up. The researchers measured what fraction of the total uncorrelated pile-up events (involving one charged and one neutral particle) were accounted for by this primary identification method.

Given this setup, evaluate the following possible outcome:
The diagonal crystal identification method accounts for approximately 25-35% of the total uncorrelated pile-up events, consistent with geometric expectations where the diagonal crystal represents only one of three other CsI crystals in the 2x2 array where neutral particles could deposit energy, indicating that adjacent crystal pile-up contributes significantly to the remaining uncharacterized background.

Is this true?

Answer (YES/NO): NO